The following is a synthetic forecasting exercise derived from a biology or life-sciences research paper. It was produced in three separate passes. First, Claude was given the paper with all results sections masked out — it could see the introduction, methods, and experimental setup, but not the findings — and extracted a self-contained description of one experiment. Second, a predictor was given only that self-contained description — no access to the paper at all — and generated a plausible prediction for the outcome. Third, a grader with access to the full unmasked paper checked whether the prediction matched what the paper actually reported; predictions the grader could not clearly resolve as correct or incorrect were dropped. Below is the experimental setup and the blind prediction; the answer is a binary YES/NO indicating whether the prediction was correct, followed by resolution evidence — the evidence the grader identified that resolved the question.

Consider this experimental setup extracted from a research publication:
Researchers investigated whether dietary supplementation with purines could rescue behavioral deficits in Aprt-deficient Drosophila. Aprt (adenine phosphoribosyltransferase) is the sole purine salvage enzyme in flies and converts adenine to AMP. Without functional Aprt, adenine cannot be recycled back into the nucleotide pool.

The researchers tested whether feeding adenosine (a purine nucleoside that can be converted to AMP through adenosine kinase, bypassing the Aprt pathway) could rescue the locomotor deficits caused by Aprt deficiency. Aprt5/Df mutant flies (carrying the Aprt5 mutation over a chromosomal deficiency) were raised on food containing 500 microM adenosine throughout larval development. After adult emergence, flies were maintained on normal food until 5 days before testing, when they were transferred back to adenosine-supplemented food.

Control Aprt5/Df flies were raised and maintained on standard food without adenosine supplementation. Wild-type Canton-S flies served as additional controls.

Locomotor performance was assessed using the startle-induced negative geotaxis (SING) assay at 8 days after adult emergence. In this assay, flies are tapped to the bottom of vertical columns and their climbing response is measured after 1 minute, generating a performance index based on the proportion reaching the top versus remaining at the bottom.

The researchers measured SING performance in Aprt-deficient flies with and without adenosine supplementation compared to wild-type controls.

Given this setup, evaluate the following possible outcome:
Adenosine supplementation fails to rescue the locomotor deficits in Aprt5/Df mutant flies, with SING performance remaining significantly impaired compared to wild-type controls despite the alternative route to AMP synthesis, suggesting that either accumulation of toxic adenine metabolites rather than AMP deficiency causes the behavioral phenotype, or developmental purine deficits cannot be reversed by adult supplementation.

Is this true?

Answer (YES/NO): YES